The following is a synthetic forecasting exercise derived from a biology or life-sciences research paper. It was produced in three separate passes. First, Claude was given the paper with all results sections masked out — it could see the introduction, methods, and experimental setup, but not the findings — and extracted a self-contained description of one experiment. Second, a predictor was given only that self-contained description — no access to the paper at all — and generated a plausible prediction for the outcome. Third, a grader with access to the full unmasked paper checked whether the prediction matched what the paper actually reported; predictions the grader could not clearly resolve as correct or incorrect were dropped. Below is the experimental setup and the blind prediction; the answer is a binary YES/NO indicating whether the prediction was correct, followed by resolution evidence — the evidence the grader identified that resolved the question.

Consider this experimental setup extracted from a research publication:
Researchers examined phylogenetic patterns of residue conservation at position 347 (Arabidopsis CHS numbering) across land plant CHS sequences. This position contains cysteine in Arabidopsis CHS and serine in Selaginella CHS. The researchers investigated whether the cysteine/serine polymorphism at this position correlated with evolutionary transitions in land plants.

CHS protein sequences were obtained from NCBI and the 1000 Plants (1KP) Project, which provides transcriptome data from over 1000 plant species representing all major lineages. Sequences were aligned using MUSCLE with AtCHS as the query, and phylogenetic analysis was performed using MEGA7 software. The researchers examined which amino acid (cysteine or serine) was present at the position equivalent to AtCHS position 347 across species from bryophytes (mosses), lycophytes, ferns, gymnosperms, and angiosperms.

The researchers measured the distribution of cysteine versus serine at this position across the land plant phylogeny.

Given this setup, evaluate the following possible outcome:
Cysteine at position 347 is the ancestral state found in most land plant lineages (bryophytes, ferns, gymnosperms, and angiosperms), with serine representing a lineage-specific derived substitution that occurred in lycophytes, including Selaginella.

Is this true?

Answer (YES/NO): NO